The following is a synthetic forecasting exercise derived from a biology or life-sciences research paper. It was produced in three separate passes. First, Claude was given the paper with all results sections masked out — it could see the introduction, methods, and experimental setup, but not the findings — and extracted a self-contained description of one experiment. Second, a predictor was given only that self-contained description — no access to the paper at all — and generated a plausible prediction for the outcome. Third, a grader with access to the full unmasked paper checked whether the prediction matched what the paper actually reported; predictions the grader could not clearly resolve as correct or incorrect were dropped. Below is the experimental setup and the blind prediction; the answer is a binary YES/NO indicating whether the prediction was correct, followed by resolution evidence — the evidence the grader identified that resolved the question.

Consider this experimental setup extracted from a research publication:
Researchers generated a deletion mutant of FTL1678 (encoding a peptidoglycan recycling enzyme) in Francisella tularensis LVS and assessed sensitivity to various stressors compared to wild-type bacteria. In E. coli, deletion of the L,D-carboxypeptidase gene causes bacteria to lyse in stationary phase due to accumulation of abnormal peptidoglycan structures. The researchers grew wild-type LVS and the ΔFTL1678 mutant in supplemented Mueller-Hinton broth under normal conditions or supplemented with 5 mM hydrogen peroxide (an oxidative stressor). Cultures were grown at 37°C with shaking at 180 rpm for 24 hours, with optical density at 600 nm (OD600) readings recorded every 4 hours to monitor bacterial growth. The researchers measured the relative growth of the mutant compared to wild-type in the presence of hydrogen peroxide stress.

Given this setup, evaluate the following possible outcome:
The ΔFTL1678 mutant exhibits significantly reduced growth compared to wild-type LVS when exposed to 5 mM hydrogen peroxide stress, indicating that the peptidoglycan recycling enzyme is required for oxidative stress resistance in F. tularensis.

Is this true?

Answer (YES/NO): NO